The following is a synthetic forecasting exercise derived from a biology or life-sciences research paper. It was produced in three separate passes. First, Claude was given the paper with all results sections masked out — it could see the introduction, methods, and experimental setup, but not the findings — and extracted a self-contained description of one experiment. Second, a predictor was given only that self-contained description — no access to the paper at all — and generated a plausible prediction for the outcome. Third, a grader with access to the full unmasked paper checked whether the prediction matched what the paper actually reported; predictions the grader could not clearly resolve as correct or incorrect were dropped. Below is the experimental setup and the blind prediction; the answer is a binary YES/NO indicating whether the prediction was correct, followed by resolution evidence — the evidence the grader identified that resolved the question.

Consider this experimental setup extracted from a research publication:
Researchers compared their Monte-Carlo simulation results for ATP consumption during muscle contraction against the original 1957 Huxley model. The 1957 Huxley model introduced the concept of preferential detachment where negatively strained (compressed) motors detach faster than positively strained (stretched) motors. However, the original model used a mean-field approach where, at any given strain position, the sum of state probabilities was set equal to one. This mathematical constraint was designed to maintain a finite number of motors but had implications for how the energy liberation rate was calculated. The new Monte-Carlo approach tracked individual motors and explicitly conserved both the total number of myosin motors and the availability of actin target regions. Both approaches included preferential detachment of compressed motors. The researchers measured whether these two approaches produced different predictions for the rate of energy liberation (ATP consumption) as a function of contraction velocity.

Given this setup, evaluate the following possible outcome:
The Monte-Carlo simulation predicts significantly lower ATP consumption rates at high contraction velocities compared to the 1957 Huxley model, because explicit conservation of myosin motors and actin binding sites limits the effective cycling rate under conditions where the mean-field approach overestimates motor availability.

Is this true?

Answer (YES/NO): NO